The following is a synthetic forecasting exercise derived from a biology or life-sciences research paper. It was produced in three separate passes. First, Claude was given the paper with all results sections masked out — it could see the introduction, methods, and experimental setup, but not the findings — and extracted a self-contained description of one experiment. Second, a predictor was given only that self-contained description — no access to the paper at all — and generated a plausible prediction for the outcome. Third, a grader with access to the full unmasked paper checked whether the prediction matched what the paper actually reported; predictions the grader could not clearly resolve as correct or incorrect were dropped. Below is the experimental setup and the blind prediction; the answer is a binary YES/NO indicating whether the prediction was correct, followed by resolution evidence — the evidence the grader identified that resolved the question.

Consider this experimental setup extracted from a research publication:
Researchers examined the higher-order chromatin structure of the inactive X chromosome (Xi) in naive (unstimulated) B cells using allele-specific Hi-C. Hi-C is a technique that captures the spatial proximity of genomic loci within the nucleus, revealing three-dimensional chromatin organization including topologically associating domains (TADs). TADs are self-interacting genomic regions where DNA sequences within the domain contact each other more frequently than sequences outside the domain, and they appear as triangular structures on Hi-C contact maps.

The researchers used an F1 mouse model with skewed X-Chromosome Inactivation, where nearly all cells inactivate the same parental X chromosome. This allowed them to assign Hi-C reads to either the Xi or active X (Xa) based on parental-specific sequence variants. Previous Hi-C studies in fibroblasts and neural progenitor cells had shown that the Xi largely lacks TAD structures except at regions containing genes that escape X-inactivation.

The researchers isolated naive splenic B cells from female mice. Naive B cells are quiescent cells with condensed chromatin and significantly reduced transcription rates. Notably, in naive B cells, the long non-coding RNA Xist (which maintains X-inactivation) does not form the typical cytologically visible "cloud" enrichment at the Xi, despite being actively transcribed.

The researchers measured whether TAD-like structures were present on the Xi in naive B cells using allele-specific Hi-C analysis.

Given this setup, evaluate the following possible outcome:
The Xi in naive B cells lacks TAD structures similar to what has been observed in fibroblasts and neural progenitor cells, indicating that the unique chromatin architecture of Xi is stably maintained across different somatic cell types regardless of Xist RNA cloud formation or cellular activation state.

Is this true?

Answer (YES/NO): NO